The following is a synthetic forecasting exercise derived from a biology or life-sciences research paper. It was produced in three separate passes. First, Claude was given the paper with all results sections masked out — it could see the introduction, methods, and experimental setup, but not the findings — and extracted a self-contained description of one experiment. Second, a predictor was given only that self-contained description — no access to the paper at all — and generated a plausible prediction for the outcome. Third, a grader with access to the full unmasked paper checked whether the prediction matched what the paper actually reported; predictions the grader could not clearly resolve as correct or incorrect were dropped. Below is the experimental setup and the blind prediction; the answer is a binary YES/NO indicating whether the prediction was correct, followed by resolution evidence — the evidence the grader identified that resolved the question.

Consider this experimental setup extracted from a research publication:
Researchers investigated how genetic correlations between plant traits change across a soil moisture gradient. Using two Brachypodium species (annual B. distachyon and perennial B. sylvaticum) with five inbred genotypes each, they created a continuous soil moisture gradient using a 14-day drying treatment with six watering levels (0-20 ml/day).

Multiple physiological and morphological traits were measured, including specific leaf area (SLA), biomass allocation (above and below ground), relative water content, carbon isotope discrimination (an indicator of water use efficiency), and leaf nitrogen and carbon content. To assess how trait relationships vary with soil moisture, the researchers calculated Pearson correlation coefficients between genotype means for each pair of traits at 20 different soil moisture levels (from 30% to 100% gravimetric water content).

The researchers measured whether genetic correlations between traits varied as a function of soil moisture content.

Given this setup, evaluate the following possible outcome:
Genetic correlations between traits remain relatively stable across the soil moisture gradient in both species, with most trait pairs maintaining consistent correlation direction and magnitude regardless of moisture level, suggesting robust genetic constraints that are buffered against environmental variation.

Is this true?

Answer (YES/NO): NO